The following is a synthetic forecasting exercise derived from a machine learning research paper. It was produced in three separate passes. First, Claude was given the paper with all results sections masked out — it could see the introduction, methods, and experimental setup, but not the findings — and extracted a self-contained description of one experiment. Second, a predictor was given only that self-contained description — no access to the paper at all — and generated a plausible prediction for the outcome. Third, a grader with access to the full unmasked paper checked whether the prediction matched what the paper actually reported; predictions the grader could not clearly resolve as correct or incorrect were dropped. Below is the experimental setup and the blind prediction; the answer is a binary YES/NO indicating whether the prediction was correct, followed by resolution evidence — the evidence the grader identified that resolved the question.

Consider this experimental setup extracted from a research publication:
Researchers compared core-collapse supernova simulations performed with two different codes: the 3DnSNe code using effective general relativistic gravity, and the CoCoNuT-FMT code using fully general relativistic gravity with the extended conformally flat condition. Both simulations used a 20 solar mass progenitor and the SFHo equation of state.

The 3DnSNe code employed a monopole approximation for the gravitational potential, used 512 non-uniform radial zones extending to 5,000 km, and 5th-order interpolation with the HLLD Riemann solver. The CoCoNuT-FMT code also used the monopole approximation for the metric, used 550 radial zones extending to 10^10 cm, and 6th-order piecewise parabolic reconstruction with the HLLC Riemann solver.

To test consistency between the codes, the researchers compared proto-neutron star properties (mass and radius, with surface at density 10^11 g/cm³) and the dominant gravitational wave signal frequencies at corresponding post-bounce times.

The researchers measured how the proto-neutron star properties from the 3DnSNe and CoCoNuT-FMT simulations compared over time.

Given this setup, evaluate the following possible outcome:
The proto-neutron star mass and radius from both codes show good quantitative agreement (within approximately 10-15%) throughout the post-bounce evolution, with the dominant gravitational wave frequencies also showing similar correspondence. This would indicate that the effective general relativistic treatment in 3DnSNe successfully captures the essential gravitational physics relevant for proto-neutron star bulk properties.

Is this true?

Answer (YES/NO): NO